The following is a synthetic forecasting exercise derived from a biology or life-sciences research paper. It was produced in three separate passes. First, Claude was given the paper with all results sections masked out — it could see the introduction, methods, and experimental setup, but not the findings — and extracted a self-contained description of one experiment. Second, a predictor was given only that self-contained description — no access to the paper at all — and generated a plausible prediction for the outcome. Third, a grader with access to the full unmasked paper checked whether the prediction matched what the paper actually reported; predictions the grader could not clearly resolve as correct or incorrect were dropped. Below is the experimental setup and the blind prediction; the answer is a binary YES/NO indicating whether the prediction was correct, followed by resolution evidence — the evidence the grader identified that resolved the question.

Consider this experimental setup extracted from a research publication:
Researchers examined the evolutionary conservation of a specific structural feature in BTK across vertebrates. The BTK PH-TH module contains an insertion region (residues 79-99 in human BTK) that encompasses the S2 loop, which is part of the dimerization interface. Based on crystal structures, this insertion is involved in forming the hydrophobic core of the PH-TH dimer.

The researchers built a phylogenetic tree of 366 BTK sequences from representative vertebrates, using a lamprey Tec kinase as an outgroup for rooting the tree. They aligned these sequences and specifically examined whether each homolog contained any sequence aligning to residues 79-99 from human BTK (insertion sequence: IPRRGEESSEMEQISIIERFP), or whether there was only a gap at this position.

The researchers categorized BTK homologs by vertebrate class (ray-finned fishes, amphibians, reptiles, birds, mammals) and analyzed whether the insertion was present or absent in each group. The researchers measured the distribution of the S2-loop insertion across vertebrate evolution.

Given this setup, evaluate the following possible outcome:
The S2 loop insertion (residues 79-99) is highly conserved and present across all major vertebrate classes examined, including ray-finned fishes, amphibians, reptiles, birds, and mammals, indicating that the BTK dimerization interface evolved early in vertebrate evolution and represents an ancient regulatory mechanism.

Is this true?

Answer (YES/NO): NO